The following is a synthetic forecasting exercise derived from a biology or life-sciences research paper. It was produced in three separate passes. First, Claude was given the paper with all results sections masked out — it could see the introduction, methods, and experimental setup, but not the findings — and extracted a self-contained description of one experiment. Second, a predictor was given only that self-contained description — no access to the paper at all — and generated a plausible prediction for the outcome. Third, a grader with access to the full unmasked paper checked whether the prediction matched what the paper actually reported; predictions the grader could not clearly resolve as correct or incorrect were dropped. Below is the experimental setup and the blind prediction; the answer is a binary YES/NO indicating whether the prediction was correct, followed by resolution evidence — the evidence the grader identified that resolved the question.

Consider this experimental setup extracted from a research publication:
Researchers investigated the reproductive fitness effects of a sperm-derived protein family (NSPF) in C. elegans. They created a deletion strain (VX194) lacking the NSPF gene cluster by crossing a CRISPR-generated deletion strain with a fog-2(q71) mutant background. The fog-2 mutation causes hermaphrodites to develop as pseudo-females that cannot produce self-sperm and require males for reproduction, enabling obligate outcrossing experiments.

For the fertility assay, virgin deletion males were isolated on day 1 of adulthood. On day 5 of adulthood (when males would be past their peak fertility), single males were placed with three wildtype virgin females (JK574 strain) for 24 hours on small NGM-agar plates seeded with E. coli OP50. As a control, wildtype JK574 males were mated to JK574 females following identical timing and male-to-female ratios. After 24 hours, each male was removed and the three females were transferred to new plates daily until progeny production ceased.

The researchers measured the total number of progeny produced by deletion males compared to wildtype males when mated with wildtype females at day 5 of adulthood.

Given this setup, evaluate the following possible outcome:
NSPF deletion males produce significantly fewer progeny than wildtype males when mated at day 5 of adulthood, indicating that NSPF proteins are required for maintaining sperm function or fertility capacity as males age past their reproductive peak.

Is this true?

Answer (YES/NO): NO